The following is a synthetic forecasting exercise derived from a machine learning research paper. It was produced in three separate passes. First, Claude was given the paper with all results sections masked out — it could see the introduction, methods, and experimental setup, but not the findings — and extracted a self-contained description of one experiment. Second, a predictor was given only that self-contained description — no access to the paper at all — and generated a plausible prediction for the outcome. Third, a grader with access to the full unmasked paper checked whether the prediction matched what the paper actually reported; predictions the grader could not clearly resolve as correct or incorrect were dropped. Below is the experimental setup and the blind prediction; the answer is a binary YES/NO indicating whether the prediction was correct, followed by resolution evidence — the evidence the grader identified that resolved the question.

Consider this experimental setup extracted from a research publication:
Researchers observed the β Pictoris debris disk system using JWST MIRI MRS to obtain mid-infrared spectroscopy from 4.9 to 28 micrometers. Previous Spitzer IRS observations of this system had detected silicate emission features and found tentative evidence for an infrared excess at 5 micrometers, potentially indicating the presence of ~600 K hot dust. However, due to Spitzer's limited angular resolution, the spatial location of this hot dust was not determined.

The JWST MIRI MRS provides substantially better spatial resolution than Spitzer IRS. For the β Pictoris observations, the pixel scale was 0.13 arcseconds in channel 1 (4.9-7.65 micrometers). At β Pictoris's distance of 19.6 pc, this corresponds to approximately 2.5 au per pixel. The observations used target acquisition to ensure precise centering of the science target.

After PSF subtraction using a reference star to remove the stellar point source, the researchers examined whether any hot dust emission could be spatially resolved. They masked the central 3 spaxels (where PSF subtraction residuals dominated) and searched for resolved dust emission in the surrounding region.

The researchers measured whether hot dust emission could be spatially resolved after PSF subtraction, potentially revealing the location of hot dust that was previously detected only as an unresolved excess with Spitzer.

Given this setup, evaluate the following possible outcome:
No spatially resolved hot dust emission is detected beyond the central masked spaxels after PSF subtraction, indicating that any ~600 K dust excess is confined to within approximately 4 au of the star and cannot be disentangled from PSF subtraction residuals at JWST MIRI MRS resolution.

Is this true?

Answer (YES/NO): NO